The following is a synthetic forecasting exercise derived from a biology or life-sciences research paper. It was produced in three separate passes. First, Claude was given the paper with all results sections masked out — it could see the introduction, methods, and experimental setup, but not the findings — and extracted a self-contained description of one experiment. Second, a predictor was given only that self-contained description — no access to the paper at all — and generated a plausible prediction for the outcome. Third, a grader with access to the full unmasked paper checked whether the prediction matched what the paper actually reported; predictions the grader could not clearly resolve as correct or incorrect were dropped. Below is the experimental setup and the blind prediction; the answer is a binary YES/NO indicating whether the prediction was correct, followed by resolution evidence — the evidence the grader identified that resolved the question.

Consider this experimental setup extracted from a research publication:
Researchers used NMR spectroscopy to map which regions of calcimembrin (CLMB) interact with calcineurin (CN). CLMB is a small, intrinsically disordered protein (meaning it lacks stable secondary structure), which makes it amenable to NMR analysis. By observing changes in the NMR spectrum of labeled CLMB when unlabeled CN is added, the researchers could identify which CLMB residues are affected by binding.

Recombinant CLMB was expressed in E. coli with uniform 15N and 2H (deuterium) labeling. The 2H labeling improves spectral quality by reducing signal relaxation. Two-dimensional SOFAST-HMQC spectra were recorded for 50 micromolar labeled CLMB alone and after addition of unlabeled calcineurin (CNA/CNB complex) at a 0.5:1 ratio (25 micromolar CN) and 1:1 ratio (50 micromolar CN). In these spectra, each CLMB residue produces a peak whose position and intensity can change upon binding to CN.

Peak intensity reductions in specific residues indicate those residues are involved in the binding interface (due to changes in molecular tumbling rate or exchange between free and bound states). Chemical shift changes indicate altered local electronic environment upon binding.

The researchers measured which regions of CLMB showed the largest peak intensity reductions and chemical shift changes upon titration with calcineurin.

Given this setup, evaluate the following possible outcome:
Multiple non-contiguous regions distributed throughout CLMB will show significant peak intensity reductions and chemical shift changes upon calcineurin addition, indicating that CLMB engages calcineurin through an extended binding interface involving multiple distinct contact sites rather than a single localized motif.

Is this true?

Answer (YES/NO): NO